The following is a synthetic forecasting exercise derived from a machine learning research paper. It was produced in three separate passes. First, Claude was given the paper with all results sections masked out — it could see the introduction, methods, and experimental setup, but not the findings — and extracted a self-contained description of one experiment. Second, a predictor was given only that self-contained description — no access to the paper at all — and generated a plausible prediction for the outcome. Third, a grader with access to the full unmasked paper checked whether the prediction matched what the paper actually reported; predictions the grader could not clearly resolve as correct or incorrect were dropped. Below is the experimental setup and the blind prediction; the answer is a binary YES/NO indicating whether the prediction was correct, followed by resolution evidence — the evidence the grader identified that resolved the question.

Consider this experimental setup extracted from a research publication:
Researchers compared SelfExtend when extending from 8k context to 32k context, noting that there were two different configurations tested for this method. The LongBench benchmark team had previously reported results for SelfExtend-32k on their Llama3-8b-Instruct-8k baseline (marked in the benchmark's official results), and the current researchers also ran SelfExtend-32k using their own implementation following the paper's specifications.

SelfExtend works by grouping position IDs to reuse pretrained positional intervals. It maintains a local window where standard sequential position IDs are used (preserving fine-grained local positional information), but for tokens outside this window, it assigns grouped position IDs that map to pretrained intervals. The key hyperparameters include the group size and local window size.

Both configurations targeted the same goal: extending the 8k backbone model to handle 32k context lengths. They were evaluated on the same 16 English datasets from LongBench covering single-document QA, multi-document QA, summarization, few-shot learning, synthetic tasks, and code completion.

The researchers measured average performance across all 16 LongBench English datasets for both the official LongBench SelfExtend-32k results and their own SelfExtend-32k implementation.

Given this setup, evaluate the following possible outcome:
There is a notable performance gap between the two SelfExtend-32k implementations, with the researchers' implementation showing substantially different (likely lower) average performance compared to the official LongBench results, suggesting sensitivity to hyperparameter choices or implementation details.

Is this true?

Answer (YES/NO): NO